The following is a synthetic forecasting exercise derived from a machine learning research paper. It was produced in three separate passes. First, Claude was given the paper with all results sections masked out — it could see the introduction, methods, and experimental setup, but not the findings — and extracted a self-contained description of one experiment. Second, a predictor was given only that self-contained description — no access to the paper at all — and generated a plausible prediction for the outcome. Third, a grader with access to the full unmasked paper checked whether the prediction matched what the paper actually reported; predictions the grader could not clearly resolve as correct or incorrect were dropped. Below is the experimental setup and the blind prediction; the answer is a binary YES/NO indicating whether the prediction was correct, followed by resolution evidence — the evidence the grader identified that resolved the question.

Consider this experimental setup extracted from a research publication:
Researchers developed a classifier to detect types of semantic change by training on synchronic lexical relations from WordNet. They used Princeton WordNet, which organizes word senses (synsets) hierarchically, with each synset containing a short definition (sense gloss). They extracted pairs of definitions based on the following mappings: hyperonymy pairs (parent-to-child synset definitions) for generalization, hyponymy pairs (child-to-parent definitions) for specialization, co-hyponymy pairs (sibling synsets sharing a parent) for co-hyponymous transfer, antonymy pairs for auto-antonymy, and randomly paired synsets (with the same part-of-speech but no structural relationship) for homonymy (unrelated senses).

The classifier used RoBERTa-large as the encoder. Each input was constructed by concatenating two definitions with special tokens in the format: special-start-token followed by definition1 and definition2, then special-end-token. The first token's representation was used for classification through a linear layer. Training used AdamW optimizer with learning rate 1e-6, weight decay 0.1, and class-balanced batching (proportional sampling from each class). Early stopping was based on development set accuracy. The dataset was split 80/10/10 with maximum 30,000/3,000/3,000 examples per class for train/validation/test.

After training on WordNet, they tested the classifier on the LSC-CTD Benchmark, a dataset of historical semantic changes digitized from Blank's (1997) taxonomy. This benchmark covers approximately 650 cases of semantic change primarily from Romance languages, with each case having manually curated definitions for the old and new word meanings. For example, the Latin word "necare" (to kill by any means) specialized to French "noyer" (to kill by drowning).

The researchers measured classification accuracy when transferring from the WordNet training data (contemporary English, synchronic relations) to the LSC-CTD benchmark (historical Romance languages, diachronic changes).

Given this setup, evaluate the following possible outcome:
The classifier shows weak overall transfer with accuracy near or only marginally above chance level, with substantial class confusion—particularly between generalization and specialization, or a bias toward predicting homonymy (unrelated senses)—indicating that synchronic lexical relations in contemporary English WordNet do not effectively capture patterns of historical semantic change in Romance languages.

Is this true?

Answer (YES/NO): NO